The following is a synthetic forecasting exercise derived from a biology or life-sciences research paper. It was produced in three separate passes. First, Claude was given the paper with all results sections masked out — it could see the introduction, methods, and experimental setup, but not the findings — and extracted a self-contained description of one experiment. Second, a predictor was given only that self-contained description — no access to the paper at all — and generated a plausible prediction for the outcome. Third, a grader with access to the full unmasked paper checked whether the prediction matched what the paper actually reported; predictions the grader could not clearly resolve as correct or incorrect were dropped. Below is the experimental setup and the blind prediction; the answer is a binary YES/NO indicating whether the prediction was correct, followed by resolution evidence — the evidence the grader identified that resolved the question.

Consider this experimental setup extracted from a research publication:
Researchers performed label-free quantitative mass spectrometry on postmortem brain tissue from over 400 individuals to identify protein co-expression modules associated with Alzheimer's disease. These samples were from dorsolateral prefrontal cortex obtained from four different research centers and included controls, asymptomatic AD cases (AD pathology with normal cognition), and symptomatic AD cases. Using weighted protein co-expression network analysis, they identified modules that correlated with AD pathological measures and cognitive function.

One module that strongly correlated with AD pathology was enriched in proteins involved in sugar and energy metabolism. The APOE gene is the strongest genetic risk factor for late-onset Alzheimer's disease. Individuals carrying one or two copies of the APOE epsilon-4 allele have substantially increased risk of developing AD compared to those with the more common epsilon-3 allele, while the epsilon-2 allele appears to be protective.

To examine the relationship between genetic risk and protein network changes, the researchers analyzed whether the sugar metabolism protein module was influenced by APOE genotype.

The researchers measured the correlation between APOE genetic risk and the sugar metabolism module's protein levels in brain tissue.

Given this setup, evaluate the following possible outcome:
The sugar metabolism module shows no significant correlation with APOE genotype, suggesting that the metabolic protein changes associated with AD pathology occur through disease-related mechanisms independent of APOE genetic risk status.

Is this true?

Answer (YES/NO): NO